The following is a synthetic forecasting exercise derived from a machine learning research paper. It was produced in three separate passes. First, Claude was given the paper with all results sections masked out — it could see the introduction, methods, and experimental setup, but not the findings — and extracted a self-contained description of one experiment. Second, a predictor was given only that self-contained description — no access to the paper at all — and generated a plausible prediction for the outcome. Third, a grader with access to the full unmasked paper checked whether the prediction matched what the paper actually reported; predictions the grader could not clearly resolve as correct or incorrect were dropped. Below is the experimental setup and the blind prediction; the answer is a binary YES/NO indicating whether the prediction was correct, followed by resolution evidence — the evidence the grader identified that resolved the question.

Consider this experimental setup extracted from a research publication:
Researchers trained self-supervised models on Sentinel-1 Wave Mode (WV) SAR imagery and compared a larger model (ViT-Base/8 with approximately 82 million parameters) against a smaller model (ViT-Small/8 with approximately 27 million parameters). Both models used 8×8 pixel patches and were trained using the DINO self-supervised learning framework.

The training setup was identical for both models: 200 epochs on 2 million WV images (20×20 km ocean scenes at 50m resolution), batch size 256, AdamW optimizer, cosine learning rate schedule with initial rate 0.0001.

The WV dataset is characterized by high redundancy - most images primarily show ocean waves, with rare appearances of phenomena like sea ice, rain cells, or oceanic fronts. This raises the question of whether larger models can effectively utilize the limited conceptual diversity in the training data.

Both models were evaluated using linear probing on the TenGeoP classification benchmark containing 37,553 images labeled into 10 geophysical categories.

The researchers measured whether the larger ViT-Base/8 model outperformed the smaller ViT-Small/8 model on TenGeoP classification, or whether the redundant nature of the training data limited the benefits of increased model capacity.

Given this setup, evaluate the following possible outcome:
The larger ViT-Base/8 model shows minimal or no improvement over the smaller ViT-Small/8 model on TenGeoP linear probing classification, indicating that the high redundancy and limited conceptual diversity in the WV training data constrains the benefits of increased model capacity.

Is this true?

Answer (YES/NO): NO